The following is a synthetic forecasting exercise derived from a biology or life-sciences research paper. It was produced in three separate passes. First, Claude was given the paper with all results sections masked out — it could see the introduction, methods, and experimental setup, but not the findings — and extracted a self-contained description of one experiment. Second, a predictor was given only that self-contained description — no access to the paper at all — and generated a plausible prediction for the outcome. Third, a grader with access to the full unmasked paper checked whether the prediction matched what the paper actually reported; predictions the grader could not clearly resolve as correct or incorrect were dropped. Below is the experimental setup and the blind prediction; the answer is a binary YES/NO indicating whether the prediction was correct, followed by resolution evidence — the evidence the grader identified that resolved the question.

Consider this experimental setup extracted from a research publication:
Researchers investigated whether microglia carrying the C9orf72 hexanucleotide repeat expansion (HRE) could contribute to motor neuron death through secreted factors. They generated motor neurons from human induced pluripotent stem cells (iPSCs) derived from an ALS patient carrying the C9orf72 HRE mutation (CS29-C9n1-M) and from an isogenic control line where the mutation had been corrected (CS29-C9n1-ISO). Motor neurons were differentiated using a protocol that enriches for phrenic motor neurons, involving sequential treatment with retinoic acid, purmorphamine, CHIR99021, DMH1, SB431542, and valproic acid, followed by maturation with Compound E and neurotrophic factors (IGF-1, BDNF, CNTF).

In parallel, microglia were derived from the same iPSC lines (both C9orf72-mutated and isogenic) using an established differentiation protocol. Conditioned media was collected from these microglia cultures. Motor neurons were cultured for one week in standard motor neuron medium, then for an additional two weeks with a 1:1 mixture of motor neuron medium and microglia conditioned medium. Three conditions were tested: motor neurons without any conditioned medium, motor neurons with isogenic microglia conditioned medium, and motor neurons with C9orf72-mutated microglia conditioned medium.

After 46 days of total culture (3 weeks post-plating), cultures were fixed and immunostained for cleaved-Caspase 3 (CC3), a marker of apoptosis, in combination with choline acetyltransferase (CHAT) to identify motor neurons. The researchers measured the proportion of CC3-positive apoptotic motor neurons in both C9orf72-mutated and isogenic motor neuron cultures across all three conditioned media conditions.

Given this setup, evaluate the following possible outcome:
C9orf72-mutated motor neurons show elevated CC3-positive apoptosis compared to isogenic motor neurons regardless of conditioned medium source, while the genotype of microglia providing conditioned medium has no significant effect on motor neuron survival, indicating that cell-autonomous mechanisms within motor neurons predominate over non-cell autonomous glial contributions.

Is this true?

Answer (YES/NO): NO